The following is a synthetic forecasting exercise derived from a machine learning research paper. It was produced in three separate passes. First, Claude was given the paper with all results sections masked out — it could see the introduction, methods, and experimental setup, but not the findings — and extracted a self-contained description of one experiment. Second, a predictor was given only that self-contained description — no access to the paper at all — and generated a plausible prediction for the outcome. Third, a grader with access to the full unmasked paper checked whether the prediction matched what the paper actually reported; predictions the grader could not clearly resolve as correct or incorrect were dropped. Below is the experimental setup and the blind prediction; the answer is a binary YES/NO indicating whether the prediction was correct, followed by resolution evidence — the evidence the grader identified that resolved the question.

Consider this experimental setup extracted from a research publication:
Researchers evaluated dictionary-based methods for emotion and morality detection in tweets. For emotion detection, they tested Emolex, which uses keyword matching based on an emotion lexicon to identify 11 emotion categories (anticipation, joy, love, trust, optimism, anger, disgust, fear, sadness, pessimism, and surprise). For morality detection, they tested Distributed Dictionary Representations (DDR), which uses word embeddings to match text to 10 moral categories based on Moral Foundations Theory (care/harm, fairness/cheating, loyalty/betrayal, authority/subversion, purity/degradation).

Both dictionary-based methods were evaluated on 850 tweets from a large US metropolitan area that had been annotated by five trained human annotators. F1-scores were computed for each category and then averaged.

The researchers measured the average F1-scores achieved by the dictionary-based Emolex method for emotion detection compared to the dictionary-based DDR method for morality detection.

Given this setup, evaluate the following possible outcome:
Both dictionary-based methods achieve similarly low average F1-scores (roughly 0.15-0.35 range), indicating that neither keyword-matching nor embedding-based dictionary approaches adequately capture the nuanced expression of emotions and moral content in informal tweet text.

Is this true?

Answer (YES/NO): YES